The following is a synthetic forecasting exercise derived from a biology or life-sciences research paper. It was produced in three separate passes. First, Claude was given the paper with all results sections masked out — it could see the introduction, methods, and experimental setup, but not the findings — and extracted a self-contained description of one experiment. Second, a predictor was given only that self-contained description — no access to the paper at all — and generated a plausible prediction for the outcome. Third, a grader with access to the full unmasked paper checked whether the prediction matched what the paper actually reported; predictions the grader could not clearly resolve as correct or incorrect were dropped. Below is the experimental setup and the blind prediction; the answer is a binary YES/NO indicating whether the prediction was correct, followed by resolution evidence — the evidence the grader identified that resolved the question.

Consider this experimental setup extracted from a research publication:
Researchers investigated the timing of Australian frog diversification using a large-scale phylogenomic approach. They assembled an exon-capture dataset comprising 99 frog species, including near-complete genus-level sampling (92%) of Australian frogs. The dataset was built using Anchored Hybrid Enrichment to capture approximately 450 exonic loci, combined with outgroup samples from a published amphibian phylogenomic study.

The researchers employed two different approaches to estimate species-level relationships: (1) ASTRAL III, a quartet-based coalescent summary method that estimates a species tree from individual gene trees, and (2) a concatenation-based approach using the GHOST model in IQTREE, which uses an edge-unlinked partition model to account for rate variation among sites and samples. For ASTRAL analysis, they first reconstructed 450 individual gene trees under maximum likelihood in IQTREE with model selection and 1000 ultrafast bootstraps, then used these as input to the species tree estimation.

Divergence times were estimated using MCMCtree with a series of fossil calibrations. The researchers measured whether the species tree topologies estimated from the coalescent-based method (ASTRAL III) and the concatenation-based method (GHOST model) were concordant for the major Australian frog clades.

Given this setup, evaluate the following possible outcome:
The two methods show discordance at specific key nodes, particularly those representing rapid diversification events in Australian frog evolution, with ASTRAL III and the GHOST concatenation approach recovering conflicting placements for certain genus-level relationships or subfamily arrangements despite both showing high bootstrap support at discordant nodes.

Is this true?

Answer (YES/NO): NO